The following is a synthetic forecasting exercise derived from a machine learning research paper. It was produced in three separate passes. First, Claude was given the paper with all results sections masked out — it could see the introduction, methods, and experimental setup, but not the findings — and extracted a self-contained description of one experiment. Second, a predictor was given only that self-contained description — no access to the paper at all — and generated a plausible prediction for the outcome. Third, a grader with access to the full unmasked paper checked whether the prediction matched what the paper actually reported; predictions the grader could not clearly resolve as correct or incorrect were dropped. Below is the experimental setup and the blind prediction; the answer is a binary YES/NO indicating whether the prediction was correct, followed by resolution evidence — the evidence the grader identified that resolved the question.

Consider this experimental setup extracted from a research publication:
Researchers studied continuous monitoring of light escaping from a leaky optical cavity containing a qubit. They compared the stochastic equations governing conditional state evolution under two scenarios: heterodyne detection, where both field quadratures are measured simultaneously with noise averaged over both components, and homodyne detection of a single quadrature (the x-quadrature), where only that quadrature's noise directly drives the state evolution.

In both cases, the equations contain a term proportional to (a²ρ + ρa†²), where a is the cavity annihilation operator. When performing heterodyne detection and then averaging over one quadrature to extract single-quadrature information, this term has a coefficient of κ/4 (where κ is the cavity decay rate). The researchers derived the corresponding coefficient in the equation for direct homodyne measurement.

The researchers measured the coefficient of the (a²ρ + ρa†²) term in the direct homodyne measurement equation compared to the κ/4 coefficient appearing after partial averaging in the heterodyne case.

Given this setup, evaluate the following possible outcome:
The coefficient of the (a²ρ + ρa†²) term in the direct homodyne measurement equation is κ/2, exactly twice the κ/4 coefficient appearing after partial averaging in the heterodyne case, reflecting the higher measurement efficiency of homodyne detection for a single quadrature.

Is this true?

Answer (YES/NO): YES